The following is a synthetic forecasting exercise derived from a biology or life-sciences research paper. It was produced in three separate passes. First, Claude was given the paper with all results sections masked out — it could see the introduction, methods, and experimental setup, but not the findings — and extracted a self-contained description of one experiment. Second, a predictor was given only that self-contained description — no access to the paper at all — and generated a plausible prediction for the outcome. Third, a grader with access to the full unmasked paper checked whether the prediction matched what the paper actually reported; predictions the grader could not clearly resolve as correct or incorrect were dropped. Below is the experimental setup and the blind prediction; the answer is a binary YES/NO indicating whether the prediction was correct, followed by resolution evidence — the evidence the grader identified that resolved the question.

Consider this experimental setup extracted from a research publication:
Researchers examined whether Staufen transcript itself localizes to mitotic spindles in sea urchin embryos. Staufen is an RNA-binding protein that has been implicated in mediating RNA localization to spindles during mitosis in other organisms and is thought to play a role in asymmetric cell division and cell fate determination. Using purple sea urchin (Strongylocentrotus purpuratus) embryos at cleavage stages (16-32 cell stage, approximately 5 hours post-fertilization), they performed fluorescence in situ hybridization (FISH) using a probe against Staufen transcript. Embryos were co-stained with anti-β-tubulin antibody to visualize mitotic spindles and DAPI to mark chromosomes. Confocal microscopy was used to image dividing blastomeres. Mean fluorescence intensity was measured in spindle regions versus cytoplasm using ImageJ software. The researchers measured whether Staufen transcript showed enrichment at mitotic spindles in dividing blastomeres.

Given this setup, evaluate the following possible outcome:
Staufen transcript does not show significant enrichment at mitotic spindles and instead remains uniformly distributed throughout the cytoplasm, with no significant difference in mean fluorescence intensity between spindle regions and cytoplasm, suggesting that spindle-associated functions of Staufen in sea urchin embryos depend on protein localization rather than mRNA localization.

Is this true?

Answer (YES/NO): NO